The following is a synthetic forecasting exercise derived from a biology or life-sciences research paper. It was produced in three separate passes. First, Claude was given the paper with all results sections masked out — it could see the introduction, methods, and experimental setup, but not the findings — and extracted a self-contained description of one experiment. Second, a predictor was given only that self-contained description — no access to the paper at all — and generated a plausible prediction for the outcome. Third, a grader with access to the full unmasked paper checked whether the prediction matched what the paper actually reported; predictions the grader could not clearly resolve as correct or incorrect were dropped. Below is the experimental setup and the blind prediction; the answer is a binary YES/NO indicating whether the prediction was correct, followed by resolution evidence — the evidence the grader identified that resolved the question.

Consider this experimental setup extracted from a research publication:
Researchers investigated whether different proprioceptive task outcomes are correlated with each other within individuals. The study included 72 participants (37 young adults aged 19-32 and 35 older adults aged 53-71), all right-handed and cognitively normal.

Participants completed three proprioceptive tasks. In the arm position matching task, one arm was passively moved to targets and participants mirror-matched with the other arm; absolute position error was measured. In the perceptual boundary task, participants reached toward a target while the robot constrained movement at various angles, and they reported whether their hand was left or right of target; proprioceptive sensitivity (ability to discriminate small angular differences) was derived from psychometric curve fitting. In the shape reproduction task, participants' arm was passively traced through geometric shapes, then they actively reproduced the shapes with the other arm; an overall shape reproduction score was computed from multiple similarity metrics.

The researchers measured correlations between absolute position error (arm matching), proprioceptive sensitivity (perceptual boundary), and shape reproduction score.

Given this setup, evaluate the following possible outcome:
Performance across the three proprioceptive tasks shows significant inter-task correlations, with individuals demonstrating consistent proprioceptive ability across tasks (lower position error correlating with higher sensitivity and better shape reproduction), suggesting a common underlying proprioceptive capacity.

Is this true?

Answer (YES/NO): NO